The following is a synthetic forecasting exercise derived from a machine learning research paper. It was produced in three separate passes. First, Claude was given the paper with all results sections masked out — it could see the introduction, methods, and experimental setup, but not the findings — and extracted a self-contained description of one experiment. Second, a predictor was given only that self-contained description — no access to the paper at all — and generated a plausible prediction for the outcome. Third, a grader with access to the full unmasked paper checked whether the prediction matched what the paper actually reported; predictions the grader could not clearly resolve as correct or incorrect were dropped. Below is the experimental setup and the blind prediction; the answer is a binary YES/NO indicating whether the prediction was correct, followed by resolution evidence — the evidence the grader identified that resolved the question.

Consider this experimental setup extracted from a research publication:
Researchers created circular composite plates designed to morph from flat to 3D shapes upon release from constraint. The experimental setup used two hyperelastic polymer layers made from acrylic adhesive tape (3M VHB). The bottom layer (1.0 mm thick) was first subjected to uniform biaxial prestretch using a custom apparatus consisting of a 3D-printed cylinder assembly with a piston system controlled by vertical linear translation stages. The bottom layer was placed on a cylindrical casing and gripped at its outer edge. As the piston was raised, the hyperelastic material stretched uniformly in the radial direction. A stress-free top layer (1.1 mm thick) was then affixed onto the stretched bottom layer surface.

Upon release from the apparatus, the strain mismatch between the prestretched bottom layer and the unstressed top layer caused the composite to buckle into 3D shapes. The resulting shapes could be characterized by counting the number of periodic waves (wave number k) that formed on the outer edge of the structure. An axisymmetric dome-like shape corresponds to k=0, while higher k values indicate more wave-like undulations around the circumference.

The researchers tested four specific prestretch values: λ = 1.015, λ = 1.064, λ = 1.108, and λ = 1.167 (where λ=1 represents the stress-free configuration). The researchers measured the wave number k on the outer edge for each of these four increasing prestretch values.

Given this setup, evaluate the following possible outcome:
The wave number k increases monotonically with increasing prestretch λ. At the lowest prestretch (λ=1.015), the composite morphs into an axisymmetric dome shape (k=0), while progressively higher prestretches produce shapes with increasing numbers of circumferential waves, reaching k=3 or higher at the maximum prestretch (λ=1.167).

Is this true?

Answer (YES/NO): YES